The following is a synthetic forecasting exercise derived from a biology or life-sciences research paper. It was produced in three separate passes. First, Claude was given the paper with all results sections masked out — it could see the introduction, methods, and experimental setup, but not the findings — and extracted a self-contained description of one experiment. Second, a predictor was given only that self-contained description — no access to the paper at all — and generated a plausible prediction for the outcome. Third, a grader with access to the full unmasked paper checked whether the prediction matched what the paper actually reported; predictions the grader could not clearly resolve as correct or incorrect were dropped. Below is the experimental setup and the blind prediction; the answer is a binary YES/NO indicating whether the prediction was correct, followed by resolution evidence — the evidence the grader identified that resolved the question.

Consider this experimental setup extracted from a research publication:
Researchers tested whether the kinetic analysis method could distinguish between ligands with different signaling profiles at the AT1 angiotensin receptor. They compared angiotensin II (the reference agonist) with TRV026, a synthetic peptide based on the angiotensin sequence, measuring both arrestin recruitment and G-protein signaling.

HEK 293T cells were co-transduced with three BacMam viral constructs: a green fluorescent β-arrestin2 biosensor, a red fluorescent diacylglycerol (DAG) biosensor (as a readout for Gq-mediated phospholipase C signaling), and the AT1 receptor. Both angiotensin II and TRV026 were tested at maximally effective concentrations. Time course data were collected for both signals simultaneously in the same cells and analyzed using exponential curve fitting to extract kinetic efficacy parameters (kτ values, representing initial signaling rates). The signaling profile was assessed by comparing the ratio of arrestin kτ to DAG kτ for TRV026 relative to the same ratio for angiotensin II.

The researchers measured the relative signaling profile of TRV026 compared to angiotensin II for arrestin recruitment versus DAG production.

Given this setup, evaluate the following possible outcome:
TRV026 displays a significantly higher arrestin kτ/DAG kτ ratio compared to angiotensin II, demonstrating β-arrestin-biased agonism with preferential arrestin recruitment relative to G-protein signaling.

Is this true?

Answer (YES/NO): YES